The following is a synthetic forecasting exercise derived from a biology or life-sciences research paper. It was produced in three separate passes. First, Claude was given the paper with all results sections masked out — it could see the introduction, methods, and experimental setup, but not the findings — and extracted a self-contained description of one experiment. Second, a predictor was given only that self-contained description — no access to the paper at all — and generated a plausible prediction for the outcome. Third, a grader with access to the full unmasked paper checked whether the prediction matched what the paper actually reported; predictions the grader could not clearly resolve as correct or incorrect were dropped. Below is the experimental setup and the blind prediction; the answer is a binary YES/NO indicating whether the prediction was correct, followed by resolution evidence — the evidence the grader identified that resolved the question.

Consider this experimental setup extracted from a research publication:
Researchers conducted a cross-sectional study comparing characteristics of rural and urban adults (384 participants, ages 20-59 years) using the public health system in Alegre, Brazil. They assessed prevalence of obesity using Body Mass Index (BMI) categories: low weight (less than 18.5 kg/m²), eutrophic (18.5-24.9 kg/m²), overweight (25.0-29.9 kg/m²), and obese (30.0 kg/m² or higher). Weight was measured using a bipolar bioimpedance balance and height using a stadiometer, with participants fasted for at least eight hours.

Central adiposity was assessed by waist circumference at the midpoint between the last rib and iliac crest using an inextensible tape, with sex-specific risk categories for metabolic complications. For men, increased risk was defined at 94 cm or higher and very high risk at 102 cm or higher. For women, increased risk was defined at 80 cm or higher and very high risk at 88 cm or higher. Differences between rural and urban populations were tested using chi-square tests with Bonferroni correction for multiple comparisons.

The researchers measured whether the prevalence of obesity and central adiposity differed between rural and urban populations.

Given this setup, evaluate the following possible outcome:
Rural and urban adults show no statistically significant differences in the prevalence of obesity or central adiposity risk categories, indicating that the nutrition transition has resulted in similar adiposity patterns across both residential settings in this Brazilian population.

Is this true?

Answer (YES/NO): NO